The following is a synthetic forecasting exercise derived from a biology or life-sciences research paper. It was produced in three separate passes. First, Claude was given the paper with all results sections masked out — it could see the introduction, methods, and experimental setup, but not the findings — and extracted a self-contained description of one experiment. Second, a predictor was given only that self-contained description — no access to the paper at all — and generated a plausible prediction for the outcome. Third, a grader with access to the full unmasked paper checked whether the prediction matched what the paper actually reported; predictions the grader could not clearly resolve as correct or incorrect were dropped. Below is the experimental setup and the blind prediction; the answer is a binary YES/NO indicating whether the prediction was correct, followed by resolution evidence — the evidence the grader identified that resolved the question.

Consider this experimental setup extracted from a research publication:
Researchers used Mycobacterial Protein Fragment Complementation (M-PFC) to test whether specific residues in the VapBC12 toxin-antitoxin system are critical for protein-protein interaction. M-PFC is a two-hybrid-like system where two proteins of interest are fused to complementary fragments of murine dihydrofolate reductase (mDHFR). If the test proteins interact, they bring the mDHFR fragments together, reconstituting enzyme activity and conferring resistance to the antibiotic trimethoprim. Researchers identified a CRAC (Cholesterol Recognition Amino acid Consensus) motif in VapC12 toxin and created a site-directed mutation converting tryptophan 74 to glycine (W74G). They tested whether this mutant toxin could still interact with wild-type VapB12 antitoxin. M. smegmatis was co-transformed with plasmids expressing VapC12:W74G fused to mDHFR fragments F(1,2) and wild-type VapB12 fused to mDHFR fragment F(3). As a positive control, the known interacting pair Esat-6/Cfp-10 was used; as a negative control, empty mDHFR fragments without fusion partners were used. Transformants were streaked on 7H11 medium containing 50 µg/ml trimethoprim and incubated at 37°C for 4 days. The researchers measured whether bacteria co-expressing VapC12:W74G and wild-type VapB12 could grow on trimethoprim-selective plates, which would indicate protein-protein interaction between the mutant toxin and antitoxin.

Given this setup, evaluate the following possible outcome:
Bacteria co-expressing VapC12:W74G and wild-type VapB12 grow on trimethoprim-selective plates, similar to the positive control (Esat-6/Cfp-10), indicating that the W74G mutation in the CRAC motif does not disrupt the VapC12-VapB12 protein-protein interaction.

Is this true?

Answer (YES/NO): NO